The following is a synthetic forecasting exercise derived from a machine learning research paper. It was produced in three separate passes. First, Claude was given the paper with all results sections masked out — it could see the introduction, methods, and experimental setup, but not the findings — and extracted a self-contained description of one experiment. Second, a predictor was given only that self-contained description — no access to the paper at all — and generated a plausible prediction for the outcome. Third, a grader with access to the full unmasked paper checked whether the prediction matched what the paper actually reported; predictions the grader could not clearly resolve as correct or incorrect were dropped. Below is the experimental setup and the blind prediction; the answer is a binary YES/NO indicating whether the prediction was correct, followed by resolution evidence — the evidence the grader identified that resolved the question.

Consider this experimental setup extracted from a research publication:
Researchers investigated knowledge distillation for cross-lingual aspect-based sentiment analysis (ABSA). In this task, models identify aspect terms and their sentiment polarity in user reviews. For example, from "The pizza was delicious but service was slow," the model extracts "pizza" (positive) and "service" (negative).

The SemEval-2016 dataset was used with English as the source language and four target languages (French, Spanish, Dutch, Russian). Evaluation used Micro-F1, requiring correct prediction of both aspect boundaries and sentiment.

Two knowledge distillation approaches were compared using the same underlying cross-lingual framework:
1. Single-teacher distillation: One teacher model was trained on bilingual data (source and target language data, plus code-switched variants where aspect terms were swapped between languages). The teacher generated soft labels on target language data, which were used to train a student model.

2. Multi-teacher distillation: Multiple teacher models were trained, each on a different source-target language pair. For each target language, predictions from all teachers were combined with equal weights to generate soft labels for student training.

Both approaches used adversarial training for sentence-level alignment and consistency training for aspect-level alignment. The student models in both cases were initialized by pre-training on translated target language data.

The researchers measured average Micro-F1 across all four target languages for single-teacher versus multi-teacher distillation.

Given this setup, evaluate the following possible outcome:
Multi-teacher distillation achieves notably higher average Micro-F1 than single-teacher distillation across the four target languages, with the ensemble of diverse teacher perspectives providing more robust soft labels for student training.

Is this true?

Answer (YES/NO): NO